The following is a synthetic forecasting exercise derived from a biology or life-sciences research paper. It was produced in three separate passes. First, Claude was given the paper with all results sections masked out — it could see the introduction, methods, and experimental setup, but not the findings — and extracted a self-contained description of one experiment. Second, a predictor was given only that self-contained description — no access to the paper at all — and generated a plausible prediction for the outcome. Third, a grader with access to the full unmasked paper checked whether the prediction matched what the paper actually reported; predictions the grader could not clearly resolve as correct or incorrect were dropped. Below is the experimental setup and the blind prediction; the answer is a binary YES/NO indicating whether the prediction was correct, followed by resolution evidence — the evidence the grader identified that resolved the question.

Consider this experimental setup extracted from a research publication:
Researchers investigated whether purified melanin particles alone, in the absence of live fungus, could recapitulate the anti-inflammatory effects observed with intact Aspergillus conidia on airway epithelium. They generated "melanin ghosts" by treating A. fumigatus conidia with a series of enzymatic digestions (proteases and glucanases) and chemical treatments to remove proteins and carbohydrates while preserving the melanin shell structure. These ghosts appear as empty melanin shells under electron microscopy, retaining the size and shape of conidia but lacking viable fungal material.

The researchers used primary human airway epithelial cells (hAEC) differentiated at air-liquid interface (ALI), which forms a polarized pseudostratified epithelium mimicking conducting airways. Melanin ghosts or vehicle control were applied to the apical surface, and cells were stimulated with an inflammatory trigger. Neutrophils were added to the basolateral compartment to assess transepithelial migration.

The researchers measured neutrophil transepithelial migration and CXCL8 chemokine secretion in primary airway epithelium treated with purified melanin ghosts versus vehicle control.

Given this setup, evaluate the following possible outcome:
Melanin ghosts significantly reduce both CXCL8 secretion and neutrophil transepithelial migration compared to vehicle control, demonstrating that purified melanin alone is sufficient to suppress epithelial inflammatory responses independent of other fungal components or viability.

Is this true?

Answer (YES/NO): YES